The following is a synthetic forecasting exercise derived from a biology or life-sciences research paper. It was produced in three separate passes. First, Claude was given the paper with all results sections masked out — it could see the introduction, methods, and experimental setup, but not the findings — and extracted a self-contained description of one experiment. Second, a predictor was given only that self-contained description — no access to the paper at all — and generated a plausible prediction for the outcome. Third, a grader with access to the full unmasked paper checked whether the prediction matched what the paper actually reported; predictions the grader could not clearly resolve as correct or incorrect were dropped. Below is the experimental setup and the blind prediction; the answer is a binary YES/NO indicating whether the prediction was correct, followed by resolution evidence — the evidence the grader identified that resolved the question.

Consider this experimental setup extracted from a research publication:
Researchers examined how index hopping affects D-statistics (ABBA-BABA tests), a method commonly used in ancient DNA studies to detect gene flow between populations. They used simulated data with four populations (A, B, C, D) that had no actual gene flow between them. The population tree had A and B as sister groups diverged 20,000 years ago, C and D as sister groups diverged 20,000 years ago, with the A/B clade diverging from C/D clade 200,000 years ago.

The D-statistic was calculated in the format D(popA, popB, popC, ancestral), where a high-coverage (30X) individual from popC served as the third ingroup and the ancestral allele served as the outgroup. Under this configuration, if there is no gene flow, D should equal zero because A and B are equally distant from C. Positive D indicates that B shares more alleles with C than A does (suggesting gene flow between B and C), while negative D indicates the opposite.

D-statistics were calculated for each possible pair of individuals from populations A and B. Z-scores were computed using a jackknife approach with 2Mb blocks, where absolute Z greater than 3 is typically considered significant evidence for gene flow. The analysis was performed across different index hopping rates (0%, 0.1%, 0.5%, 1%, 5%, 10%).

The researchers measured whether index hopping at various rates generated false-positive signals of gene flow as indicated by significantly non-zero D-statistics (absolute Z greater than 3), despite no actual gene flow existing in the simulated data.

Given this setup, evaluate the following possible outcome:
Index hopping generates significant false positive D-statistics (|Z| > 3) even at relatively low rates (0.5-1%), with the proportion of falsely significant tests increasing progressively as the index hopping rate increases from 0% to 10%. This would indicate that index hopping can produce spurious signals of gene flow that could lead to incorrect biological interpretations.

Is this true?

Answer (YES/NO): NO